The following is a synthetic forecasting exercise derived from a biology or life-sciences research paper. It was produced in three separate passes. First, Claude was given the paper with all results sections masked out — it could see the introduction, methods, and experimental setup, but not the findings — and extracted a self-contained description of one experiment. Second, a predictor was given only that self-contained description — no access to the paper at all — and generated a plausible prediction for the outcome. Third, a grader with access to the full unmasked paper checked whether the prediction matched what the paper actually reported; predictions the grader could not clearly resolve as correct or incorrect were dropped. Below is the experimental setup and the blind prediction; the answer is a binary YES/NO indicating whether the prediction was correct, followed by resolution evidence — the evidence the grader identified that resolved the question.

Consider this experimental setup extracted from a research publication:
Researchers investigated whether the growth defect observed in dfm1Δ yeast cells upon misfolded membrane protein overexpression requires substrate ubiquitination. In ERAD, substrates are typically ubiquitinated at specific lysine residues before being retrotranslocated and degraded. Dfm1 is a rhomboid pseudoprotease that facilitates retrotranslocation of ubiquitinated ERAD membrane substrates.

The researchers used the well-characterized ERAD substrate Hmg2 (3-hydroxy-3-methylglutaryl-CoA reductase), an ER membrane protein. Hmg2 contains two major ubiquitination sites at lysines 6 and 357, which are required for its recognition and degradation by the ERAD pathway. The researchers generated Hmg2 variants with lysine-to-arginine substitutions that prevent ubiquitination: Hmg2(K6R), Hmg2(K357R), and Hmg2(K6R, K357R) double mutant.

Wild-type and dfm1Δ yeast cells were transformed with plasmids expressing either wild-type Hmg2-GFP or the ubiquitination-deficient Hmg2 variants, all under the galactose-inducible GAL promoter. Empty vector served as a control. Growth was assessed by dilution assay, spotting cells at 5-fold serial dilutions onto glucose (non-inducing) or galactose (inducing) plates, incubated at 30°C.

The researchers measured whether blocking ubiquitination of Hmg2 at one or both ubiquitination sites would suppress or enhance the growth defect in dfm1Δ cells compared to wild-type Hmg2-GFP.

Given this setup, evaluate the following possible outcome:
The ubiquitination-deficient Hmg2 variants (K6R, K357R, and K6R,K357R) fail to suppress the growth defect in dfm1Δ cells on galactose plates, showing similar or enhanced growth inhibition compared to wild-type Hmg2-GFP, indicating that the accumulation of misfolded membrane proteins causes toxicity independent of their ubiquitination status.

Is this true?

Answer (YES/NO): NO